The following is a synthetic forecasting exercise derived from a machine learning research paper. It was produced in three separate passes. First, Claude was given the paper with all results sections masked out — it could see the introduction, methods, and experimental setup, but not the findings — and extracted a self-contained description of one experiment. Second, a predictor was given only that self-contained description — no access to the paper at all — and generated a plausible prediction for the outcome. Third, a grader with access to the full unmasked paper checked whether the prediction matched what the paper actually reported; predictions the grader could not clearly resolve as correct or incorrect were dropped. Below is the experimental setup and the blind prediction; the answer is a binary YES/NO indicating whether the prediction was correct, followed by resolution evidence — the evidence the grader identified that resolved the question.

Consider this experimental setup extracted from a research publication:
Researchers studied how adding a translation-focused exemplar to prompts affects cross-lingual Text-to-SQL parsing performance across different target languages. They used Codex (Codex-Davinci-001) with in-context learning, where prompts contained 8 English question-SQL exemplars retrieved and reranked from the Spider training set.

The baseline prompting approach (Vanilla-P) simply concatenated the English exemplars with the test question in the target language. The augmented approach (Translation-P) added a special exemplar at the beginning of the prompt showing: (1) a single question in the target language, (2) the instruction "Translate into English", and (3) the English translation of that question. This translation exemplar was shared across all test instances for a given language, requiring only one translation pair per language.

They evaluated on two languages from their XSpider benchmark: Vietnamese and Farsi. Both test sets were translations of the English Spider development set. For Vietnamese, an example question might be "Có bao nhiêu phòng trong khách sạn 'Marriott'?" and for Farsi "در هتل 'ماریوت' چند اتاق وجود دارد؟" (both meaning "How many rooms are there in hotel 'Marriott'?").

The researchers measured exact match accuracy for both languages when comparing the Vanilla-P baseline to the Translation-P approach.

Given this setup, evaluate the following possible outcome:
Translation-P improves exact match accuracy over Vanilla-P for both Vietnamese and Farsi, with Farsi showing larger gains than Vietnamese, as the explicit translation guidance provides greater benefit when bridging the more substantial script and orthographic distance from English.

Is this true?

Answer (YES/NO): NO